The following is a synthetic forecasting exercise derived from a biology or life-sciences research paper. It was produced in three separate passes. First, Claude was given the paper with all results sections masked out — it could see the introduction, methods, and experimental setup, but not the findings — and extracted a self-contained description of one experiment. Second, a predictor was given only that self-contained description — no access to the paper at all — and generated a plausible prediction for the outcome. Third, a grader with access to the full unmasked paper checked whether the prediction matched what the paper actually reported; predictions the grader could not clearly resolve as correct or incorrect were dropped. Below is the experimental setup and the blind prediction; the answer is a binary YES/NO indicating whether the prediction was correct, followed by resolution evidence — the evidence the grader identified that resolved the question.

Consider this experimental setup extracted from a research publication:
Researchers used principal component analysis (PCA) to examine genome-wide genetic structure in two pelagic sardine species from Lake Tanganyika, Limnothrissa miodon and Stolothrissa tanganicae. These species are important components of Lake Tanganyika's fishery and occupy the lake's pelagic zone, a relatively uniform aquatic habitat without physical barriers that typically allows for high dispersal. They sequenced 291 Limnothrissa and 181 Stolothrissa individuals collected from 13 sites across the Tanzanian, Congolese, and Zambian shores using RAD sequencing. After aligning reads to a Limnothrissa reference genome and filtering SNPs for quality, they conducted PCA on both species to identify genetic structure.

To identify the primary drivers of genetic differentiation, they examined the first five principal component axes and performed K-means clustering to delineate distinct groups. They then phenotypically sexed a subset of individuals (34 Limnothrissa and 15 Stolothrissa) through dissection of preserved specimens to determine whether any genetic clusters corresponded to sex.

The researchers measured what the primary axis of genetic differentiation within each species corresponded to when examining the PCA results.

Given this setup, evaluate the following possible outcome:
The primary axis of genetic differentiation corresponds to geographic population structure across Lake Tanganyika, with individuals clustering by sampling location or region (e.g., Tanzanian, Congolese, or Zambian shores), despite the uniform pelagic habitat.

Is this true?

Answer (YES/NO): NO